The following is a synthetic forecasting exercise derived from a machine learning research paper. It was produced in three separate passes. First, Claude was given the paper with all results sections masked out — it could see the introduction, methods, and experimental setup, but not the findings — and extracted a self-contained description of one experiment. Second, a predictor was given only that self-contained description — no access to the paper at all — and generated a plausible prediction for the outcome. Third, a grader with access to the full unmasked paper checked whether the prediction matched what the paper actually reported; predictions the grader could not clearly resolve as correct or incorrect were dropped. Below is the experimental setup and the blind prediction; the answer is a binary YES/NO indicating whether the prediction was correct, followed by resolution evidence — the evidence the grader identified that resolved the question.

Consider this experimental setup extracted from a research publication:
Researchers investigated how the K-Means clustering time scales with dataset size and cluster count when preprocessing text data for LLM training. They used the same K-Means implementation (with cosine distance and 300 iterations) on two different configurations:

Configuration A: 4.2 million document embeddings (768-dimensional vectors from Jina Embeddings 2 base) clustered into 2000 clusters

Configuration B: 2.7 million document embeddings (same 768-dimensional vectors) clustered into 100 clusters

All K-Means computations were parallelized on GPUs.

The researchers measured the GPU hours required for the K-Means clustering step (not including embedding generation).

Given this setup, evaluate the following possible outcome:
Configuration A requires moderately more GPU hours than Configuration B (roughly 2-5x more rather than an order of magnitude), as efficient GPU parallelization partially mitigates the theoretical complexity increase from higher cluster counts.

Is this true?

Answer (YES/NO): NO